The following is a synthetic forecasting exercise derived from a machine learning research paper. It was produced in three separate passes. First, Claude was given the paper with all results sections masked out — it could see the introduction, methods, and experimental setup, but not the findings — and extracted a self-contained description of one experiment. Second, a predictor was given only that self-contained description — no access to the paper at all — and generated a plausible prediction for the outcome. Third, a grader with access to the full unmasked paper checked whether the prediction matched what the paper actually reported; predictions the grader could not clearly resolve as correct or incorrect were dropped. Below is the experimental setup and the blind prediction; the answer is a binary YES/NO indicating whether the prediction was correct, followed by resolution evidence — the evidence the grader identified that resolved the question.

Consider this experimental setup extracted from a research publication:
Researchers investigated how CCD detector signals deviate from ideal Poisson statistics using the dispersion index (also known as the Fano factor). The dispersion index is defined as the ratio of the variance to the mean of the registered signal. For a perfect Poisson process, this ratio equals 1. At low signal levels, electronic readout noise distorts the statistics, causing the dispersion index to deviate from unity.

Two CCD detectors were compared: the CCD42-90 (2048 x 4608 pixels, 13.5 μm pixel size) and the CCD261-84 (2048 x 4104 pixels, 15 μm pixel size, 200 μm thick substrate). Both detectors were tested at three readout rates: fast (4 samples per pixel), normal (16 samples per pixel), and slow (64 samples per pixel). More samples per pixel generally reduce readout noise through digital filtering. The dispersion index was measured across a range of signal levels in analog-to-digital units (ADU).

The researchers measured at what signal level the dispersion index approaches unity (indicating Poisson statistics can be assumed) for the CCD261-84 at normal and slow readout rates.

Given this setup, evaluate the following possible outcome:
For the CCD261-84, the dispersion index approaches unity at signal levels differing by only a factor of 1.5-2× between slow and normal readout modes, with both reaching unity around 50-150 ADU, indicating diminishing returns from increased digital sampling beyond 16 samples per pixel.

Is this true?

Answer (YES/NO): NO